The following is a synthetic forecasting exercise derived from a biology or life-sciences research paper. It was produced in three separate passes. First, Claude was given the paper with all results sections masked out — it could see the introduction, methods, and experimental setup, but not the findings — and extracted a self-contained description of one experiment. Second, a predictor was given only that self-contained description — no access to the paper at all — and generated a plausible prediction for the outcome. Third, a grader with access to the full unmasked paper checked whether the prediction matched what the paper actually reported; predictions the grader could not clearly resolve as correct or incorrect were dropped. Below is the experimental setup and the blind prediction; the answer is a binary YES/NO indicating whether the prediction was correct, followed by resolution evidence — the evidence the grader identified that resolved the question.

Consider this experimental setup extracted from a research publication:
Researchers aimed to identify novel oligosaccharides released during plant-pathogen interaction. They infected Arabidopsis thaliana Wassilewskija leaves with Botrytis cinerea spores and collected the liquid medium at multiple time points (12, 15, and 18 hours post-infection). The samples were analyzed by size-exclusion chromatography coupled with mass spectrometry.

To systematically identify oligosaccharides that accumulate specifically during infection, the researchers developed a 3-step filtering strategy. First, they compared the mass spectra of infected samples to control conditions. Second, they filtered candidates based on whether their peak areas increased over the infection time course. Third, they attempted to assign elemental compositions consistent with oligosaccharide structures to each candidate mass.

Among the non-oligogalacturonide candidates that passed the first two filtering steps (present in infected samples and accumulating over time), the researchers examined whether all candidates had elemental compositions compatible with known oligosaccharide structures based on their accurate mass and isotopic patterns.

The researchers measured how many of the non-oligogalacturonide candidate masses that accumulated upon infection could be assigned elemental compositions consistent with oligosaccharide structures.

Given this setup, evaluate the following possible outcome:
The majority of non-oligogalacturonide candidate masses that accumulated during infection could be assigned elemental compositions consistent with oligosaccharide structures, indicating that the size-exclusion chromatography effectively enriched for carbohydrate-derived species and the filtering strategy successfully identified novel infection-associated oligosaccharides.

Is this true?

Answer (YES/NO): YES